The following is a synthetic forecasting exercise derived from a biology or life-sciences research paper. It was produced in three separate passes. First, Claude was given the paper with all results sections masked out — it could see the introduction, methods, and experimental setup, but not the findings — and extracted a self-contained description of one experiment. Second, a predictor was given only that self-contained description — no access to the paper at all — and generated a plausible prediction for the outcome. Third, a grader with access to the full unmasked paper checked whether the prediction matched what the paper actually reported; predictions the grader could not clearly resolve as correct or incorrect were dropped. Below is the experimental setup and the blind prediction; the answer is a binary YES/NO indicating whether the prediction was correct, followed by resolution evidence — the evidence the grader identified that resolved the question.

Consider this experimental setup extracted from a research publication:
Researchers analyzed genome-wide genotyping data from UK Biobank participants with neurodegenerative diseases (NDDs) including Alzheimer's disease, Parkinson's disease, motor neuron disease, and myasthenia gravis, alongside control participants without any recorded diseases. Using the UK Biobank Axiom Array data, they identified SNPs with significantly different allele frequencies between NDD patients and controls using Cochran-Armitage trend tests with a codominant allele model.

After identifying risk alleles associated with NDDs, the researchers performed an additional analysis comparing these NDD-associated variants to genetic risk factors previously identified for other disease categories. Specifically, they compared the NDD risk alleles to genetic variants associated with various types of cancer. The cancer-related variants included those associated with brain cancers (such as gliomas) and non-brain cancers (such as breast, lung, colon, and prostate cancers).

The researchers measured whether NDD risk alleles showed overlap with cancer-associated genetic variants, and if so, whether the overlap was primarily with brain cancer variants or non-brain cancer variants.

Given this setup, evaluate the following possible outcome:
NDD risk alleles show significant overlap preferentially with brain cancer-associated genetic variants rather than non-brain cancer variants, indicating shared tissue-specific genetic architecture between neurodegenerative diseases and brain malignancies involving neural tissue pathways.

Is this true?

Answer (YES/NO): NO